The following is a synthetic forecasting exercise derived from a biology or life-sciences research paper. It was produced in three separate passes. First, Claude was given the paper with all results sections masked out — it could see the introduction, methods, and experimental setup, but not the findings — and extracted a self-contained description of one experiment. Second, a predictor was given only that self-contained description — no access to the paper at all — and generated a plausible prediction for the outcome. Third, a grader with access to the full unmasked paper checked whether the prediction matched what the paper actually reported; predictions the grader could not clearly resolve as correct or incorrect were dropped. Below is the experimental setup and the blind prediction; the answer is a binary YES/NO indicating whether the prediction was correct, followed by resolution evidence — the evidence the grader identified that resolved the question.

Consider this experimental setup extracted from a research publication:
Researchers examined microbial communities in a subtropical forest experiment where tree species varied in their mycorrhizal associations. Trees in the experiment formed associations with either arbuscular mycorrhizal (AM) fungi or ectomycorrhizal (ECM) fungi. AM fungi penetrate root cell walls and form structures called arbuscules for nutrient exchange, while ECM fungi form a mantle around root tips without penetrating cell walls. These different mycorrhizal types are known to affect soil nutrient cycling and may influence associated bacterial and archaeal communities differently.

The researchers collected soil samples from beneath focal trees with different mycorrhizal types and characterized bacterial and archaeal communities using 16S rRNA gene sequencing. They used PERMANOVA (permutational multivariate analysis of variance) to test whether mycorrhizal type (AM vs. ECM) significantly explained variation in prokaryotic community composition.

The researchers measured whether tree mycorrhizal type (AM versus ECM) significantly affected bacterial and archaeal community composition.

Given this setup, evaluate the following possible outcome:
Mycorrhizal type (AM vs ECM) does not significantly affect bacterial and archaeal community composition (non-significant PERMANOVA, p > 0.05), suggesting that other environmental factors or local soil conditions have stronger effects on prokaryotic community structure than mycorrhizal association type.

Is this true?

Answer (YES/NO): NO